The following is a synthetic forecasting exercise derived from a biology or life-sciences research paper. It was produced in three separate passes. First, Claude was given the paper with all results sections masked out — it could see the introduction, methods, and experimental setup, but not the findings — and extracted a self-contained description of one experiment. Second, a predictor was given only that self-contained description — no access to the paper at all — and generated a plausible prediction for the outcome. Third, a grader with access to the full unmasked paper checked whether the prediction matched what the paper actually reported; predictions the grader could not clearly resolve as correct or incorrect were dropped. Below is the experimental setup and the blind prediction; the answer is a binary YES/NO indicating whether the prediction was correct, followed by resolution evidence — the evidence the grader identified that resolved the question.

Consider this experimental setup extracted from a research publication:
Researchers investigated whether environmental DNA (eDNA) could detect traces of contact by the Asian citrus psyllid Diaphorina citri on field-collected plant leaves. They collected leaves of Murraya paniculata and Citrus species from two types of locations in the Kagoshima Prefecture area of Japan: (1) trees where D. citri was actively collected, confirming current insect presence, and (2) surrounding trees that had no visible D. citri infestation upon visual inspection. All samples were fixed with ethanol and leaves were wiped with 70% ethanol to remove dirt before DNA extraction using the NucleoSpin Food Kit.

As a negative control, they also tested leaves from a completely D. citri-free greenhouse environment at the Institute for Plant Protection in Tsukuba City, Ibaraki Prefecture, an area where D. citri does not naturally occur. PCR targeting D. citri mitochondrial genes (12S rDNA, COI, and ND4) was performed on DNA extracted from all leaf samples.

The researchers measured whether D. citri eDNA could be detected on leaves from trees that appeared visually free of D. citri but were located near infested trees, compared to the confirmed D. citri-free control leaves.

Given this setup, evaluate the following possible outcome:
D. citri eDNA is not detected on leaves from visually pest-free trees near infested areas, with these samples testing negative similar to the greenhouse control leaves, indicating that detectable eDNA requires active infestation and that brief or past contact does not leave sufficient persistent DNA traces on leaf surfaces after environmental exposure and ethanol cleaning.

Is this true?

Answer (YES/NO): NO